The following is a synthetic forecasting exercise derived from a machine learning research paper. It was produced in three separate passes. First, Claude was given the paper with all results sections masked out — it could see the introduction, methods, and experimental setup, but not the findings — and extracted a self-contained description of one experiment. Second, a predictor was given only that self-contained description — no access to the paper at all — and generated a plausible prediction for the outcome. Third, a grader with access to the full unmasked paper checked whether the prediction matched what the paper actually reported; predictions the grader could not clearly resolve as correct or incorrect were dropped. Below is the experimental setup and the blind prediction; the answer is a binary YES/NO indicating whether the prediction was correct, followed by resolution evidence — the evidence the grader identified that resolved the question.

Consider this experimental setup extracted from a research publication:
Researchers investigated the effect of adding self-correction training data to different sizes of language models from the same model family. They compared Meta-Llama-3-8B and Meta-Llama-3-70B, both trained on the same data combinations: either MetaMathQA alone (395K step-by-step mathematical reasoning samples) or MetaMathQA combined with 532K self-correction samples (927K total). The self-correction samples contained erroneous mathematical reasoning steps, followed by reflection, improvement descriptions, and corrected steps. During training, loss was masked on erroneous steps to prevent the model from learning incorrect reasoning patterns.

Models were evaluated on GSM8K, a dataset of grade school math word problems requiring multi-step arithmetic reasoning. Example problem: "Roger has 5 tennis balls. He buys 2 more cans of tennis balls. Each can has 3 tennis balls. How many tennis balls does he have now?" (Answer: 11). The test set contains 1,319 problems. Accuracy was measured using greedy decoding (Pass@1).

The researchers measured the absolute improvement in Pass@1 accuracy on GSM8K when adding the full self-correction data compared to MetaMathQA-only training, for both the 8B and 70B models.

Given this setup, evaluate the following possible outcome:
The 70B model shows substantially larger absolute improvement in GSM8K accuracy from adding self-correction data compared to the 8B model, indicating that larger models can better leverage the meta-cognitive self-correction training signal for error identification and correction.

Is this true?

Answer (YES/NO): YES